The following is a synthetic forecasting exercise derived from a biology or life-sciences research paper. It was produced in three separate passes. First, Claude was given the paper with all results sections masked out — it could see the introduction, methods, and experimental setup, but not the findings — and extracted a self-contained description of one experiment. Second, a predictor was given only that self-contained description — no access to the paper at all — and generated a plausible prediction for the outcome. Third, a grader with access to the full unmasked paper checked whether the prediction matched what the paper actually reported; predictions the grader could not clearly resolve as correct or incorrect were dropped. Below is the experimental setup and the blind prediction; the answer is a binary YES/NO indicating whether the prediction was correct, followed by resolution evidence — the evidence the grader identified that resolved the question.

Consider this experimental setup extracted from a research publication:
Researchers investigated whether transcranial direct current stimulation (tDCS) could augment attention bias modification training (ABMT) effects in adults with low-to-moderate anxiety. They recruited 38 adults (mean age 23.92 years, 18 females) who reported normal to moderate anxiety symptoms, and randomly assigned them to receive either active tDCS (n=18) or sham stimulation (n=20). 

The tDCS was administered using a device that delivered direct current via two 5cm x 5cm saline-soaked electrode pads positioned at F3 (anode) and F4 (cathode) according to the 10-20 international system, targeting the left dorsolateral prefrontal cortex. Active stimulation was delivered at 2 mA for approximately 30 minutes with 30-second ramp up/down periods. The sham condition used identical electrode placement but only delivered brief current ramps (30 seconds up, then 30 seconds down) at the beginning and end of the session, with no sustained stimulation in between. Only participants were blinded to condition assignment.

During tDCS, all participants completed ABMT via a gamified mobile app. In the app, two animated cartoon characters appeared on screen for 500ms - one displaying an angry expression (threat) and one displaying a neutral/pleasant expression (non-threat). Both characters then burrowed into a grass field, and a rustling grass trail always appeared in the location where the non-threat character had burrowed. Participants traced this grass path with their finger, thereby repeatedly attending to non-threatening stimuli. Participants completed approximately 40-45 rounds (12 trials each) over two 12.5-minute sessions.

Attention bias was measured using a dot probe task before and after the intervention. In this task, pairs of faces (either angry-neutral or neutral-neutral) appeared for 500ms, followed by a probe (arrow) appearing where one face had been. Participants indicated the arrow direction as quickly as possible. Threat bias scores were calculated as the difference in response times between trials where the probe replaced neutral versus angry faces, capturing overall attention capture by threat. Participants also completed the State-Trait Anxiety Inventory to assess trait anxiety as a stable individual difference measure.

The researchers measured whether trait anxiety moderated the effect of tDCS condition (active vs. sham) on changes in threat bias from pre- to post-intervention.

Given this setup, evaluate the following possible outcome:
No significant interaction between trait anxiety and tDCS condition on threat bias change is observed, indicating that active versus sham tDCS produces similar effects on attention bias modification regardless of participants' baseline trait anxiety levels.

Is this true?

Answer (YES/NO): YES